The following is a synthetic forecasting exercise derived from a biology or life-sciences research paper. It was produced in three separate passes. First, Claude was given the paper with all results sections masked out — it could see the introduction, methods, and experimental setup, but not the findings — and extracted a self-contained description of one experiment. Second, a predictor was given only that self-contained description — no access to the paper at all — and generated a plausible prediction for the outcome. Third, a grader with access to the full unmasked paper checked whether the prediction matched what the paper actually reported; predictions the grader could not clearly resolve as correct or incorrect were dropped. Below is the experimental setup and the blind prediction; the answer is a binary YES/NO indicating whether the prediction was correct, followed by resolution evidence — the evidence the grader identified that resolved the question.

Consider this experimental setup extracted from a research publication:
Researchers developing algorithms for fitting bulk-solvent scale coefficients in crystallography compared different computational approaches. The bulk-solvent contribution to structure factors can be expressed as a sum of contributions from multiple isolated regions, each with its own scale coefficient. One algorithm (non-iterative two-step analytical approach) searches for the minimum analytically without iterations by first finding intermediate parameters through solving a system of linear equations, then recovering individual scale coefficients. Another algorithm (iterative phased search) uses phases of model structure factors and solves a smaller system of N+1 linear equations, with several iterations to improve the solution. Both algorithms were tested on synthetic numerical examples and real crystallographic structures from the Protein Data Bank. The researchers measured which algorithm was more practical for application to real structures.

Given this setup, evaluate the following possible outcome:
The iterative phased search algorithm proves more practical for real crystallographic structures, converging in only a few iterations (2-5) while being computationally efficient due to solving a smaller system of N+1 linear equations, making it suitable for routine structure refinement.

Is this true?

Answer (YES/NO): YES